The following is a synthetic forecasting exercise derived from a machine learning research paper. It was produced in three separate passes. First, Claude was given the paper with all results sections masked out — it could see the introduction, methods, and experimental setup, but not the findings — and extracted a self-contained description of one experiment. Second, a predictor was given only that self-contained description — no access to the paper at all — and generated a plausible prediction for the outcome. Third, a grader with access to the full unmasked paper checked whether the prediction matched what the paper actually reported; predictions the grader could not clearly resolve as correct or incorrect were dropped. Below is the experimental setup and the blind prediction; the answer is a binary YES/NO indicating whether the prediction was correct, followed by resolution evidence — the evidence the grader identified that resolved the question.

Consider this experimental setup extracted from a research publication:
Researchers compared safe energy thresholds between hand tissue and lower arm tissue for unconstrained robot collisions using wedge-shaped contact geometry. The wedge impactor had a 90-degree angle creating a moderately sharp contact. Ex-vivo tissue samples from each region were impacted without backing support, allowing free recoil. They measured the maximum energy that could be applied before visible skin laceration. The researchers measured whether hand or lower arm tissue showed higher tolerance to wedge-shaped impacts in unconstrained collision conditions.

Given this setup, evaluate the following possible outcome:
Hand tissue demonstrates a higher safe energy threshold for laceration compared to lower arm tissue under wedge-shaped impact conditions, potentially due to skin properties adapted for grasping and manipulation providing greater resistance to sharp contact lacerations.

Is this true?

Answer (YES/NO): NO